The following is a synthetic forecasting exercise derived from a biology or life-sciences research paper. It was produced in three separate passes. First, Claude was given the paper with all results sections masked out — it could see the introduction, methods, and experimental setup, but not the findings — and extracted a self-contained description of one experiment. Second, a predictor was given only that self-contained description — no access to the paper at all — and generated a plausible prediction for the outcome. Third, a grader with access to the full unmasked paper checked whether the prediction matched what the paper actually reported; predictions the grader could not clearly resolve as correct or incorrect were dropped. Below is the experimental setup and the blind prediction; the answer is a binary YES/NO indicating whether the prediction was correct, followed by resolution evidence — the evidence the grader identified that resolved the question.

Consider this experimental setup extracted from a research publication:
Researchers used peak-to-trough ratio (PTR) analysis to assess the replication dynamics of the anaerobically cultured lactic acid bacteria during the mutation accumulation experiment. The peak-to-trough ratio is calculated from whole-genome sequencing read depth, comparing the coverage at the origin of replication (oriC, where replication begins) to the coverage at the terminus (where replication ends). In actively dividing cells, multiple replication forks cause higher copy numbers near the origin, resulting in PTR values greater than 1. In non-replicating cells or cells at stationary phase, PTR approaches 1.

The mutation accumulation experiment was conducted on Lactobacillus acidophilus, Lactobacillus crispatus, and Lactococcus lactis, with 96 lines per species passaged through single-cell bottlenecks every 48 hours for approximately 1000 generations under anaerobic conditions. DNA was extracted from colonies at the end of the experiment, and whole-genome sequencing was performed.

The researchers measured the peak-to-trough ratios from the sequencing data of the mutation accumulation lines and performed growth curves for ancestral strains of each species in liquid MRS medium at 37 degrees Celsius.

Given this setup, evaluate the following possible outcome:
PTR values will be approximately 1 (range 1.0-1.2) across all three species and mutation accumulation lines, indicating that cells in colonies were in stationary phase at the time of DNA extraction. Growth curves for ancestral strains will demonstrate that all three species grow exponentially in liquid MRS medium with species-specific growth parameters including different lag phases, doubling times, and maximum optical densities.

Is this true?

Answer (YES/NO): NO